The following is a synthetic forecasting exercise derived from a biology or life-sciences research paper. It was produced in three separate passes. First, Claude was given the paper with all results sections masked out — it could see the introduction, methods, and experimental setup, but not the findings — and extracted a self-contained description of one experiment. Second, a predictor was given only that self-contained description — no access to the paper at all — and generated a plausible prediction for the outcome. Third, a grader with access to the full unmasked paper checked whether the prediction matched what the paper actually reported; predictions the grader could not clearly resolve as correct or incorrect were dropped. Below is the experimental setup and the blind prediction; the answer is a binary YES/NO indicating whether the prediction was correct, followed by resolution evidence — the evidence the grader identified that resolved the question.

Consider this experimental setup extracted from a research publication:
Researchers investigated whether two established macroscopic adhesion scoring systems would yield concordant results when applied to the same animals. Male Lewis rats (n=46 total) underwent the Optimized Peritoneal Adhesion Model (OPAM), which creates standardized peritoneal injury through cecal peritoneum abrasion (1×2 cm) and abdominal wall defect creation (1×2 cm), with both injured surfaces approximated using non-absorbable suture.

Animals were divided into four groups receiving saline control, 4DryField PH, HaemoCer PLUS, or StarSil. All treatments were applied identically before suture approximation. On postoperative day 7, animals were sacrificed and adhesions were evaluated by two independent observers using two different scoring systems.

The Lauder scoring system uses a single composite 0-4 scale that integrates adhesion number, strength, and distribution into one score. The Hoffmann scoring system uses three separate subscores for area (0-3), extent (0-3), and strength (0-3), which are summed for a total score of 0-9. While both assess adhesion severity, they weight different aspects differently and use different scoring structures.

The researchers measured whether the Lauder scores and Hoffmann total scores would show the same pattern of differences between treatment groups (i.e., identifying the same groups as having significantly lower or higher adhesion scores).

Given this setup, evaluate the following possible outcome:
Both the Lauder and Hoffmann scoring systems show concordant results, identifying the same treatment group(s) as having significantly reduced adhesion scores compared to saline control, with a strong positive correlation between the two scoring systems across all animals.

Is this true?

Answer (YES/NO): YES